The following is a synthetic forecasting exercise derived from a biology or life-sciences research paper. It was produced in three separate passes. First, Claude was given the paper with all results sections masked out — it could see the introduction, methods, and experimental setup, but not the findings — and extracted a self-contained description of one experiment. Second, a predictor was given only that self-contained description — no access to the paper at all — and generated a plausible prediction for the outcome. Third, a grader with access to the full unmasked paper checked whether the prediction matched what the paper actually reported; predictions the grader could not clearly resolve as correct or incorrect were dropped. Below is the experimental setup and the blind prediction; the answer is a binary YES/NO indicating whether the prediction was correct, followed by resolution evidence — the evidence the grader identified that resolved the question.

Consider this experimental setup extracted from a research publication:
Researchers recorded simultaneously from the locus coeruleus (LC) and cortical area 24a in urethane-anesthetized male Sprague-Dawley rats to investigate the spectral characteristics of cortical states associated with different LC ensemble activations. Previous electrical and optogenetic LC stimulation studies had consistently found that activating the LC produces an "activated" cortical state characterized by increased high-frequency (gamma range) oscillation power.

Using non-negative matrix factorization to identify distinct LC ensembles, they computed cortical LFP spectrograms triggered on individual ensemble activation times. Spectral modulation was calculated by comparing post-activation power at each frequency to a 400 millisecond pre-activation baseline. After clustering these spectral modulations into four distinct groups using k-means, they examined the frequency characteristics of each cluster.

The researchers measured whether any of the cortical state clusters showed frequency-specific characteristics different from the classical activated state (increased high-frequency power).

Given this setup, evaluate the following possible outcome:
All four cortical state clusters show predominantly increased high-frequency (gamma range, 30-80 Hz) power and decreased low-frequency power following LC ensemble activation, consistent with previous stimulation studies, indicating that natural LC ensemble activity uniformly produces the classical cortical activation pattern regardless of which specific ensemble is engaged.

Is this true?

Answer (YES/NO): NO